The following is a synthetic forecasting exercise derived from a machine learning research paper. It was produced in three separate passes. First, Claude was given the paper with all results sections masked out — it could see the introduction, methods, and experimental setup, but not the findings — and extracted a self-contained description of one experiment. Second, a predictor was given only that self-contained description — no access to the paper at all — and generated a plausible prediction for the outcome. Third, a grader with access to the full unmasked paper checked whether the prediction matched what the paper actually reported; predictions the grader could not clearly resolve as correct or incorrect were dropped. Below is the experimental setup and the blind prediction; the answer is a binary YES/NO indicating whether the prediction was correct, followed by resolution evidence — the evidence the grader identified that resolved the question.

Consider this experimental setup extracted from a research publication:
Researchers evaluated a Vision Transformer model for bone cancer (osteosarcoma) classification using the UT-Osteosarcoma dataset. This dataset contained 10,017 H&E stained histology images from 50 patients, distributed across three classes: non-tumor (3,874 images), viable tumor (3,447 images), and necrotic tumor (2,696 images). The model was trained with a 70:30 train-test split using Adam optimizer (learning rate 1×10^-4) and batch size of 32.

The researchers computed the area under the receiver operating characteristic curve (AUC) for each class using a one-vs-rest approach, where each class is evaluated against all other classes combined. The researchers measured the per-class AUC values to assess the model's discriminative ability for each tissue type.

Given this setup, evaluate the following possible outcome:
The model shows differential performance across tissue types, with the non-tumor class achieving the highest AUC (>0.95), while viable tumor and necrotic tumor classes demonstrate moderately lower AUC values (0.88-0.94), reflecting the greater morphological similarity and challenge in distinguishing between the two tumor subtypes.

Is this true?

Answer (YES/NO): NO